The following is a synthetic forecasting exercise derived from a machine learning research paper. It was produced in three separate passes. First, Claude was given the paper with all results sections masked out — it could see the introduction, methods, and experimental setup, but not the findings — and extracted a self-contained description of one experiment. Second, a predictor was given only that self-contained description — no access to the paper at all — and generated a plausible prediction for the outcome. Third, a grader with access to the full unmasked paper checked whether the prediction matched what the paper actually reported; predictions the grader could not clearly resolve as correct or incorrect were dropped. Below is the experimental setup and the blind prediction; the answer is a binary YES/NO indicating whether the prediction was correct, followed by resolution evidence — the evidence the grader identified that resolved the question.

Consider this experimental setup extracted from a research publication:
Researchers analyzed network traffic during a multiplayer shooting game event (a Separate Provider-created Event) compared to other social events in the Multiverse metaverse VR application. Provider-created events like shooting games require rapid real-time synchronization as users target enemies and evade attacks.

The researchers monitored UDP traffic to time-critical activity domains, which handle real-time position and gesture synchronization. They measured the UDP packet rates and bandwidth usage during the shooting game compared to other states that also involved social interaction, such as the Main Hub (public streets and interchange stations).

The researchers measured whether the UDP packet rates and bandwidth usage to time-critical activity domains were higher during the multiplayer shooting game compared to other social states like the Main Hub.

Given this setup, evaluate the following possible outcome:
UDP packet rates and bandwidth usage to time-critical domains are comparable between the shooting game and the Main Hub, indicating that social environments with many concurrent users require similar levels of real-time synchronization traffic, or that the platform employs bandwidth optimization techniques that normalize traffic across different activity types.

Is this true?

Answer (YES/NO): NO